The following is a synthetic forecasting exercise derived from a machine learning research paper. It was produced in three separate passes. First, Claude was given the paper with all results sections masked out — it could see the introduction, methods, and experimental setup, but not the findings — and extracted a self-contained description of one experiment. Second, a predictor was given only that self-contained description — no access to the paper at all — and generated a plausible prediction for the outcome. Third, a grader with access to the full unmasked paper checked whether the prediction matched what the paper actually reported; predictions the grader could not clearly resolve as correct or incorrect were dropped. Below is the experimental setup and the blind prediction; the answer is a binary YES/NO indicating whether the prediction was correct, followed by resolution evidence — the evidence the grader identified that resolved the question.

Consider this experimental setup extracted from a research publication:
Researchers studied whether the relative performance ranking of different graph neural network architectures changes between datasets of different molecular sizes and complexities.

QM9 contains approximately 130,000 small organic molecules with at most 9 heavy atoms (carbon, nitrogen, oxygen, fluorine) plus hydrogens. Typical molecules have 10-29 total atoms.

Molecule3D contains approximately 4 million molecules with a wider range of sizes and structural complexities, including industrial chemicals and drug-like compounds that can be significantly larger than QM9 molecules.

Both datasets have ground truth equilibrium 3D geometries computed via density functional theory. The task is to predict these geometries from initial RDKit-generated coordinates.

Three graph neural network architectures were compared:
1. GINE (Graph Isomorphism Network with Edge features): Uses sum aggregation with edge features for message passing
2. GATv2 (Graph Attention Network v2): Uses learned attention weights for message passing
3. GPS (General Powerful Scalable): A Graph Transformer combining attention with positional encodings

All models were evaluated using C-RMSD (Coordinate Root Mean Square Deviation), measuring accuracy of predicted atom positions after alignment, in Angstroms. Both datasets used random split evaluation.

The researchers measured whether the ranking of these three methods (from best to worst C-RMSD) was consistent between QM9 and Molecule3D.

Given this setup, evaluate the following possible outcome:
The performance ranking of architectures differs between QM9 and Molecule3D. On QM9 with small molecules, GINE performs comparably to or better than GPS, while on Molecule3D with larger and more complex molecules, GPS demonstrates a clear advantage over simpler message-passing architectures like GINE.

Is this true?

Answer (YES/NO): NO